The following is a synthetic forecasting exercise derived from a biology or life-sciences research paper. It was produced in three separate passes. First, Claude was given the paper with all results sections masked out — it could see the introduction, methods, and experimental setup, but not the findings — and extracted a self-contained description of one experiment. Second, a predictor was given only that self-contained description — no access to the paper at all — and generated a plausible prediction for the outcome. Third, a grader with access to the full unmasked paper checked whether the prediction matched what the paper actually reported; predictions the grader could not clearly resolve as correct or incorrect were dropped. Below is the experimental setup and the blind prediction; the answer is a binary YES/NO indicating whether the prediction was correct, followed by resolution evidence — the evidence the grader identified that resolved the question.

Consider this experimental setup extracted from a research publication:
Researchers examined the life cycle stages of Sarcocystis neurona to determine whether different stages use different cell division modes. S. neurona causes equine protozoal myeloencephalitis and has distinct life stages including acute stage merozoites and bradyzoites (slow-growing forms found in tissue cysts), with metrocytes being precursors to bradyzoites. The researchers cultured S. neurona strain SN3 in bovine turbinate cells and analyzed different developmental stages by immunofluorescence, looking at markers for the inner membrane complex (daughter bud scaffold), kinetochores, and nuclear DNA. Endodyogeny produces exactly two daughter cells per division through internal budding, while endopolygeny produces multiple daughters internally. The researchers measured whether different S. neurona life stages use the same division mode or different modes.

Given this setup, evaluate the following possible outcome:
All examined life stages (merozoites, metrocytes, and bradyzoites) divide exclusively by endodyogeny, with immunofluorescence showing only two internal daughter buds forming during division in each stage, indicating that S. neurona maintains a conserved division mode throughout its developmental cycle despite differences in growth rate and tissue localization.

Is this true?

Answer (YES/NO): NO